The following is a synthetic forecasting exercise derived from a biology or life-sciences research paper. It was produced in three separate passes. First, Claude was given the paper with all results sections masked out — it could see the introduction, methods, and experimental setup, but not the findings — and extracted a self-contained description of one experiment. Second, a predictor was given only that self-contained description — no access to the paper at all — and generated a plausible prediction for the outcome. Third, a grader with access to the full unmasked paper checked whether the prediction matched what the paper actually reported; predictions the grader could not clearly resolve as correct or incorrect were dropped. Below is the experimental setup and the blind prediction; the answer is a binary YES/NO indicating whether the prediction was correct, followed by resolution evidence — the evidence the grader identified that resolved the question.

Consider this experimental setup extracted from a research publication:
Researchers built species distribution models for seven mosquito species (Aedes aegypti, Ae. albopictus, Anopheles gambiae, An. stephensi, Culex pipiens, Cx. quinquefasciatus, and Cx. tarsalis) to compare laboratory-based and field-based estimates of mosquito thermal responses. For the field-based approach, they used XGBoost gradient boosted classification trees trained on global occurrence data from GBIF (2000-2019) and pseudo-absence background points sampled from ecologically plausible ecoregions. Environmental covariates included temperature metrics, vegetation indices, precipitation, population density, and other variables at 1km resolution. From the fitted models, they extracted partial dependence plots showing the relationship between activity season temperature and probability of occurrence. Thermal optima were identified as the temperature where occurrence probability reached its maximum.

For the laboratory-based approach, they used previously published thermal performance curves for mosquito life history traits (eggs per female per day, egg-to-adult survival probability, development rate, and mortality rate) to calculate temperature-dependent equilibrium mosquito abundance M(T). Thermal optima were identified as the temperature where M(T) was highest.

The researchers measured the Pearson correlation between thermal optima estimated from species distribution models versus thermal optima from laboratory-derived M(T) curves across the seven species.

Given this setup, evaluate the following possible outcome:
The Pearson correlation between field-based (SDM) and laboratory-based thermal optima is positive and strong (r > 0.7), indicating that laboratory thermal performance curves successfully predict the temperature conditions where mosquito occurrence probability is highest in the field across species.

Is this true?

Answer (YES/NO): NO